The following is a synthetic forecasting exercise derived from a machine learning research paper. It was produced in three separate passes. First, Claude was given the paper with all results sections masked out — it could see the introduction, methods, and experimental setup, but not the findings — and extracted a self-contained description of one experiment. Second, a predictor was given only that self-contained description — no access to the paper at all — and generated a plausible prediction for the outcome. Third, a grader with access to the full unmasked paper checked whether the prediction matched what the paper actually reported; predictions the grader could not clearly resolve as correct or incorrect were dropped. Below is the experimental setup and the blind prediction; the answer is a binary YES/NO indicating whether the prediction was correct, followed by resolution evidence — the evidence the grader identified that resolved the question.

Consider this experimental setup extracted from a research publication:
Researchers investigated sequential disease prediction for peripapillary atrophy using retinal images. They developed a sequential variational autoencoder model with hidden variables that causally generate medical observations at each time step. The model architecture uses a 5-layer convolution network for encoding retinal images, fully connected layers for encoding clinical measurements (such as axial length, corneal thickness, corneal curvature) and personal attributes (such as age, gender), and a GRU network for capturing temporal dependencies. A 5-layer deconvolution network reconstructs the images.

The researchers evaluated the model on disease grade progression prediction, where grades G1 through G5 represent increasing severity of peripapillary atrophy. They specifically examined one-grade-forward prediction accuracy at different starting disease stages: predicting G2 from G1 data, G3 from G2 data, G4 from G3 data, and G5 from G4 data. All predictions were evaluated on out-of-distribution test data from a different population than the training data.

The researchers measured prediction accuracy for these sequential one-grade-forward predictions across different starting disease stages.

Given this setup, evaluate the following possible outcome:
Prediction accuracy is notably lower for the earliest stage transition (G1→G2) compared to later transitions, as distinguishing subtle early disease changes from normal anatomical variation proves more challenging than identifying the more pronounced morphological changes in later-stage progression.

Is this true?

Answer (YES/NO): YES